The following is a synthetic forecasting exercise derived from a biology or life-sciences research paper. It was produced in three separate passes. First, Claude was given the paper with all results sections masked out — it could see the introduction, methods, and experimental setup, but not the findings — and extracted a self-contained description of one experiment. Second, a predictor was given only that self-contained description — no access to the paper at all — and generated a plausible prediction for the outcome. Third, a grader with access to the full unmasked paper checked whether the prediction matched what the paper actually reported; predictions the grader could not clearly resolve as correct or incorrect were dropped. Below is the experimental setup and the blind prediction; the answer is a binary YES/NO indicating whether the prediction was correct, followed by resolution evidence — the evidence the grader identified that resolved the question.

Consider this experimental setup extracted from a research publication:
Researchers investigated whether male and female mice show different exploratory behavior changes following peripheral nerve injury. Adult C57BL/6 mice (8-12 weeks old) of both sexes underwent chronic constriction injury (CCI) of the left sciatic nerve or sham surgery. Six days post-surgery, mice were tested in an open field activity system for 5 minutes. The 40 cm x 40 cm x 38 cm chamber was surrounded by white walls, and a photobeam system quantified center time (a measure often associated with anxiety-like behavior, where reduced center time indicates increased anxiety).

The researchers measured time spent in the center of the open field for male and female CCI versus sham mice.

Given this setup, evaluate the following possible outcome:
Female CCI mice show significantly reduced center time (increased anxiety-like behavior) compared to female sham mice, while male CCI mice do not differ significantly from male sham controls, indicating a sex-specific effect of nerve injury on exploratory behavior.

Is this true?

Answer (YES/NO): NO